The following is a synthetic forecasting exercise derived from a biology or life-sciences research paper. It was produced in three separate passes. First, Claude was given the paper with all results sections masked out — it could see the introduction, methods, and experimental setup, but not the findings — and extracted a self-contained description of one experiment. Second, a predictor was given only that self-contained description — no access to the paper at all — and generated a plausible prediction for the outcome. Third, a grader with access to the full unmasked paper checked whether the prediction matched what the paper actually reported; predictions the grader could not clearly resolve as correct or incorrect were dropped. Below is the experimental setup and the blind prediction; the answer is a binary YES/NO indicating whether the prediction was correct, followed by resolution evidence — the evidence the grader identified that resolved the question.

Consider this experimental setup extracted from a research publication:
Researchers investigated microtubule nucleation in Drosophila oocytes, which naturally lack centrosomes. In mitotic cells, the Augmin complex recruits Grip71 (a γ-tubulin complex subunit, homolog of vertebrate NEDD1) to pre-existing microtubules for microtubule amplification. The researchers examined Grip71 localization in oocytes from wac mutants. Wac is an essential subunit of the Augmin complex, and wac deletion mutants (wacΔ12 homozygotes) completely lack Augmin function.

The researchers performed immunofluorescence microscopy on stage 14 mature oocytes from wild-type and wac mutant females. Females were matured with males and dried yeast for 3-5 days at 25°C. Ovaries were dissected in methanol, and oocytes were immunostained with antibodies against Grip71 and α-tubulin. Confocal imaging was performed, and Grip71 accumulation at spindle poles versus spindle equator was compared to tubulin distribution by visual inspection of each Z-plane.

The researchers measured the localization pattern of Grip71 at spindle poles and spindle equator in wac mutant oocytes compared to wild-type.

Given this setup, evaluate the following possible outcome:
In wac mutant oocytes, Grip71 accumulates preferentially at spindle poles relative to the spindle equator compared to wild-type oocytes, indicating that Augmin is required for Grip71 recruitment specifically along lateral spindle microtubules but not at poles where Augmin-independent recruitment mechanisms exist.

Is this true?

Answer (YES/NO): NO